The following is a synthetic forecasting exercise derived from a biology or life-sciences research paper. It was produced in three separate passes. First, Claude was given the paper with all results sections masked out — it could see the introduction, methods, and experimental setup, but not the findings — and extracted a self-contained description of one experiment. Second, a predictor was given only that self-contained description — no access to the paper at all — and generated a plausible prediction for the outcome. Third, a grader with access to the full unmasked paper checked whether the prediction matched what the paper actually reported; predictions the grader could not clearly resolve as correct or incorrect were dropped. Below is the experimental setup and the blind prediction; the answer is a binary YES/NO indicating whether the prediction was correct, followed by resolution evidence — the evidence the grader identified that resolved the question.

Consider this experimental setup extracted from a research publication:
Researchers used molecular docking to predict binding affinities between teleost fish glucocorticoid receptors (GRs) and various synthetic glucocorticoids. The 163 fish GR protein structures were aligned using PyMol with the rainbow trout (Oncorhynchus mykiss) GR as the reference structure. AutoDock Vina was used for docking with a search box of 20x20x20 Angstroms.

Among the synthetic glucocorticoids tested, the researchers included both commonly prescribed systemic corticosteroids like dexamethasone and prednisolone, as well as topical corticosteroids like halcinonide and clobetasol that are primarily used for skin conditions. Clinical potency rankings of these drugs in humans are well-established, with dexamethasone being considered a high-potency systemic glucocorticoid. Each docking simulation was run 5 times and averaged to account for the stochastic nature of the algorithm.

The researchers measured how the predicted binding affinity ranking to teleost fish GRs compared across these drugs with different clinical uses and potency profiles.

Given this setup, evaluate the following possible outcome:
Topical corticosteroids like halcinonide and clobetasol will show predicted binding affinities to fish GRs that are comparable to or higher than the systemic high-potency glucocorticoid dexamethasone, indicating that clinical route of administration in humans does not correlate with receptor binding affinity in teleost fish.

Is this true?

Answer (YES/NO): YES